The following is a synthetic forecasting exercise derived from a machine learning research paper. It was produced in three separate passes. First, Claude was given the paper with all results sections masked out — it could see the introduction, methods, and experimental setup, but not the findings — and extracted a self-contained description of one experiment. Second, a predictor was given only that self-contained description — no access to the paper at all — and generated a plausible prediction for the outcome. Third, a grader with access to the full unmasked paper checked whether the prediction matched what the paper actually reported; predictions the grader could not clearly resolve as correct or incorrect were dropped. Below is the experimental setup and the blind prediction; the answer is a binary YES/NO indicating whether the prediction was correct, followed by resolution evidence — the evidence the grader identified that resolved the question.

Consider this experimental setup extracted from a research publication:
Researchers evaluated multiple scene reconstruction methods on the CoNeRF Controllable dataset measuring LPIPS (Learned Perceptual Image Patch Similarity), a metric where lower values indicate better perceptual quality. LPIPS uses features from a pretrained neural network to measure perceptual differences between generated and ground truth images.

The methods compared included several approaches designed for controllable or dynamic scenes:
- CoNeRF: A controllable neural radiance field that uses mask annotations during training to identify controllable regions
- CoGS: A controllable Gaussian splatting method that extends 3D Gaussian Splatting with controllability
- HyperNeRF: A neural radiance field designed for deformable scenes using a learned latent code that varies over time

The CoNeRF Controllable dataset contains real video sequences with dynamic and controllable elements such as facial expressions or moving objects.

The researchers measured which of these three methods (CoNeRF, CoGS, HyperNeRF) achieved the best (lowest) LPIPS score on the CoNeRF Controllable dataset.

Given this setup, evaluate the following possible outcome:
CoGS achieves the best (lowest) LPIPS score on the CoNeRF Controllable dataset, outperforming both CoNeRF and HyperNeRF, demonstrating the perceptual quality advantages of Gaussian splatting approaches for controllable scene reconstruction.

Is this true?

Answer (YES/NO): YES